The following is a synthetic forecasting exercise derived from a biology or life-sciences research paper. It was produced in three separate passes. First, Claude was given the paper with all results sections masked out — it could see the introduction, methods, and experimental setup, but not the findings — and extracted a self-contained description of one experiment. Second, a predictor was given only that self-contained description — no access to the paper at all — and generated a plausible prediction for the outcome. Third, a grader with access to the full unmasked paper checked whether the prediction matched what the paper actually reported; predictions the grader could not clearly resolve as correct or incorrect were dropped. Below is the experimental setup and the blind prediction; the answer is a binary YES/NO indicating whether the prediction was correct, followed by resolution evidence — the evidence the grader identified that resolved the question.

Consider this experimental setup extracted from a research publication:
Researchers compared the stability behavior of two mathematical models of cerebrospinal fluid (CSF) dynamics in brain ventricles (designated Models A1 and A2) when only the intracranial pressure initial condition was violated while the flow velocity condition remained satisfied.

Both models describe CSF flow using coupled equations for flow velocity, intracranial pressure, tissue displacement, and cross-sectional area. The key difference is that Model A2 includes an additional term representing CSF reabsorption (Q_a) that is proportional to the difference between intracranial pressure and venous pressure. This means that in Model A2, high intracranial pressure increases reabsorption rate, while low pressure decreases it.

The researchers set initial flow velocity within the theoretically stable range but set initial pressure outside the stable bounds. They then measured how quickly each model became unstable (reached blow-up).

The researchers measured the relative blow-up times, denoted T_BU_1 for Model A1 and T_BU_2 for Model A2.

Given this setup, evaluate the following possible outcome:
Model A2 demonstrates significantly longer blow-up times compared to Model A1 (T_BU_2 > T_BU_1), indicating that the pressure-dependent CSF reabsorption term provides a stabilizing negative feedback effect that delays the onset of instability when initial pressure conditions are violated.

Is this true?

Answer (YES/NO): NO